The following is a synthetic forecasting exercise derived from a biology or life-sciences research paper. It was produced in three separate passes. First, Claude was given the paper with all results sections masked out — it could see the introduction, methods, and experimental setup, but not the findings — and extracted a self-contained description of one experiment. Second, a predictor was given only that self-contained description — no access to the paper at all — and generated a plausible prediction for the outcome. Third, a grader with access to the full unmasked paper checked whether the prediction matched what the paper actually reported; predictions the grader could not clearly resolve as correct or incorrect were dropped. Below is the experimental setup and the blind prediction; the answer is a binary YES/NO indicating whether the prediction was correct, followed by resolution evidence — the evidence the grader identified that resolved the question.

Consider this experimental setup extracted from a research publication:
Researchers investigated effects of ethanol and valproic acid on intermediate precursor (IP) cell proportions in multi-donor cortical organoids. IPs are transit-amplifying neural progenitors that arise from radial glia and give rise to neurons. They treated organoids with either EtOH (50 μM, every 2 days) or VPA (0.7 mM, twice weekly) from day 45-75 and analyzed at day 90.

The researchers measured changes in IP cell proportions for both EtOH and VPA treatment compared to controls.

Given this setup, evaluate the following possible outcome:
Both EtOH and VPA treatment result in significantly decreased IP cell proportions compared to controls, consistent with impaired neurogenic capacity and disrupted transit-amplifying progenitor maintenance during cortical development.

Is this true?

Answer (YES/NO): YES